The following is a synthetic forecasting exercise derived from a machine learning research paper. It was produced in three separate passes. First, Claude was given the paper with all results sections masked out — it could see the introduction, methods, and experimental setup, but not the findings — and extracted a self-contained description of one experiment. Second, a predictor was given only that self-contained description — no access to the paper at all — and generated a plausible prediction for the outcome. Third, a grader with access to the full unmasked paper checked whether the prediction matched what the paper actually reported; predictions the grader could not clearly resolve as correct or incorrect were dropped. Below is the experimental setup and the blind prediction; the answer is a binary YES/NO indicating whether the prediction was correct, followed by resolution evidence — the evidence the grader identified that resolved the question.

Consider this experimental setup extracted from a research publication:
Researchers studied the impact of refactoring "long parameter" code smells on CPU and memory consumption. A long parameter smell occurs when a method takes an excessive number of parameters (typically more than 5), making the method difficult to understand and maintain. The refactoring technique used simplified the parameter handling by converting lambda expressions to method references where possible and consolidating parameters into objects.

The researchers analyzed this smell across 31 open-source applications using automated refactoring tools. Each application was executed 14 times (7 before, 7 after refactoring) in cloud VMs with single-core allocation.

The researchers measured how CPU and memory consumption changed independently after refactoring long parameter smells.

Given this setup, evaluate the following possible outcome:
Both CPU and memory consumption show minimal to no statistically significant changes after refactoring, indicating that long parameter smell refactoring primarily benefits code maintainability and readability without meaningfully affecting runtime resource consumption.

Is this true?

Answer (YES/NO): NO